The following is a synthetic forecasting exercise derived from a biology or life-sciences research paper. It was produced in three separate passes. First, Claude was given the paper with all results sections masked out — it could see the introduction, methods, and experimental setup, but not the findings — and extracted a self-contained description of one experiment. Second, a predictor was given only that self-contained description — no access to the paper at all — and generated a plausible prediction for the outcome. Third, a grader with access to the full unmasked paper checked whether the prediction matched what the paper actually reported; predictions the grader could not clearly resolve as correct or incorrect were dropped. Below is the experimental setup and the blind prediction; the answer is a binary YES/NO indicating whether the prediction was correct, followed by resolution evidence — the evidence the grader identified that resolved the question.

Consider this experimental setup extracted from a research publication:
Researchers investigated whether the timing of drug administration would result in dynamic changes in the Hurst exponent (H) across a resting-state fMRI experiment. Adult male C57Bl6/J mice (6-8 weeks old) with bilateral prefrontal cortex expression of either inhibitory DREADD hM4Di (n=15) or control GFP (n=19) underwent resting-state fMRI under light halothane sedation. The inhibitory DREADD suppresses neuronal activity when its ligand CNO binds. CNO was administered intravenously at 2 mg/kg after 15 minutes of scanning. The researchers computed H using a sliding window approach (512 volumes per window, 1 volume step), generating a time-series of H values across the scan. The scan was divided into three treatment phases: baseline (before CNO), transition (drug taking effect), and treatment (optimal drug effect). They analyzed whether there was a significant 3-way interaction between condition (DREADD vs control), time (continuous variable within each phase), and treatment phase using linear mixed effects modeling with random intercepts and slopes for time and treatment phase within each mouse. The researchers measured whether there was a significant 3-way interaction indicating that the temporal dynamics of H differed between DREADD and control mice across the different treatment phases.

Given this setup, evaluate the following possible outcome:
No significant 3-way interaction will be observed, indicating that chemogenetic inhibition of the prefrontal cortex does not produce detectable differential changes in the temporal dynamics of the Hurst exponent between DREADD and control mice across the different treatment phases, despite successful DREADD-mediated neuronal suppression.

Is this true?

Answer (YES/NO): NO